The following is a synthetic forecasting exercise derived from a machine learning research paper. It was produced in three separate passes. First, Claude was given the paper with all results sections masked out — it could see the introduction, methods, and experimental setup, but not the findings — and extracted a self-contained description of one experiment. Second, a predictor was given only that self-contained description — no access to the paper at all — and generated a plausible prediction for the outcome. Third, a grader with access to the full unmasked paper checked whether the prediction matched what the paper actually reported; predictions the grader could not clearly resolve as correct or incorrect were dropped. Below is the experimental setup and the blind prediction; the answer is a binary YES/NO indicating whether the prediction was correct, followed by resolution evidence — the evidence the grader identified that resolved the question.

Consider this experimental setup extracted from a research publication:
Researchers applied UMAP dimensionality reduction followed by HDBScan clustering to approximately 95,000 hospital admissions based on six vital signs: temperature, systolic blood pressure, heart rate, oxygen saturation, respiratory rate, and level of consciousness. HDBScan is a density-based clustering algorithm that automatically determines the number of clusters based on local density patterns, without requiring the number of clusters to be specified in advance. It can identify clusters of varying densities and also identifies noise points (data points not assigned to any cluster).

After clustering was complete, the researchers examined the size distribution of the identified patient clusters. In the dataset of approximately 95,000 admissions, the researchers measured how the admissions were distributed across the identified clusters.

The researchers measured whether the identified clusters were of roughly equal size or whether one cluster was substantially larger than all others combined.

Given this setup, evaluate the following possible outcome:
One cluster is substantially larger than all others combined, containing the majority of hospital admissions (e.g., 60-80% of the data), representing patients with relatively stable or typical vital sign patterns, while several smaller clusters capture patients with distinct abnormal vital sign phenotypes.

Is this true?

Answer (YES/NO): NO